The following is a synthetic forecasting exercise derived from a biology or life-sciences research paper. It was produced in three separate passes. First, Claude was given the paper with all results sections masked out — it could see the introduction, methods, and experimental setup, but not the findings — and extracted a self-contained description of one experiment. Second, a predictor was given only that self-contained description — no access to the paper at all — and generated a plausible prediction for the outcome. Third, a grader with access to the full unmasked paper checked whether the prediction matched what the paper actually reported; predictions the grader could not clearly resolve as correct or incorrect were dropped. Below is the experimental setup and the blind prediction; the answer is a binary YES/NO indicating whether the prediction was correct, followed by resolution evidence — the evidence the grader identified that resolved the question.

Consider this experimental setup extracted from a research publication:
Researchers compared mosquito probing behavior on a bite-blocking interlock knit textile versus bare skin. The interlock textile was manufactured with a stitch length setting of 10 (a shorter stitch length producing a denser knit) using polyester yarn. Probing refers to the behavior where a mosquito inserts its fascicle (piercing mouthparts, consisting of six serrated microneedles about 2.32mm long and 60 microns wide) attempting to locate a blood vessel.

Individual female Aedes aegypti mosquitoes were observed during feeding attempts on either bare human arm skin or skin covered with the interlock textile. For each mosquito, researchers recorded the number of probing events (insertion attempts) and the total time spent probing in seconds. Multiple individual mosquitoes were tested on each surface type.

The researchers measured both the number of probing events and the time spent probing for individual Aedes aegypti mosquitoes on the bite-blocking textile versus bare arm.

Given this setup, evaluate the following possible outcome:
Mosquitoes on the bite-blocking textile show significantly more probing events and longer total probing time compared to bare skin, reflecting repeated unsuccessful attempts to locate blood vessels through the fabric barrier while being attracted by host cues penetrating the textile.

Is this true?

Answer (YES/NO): NO